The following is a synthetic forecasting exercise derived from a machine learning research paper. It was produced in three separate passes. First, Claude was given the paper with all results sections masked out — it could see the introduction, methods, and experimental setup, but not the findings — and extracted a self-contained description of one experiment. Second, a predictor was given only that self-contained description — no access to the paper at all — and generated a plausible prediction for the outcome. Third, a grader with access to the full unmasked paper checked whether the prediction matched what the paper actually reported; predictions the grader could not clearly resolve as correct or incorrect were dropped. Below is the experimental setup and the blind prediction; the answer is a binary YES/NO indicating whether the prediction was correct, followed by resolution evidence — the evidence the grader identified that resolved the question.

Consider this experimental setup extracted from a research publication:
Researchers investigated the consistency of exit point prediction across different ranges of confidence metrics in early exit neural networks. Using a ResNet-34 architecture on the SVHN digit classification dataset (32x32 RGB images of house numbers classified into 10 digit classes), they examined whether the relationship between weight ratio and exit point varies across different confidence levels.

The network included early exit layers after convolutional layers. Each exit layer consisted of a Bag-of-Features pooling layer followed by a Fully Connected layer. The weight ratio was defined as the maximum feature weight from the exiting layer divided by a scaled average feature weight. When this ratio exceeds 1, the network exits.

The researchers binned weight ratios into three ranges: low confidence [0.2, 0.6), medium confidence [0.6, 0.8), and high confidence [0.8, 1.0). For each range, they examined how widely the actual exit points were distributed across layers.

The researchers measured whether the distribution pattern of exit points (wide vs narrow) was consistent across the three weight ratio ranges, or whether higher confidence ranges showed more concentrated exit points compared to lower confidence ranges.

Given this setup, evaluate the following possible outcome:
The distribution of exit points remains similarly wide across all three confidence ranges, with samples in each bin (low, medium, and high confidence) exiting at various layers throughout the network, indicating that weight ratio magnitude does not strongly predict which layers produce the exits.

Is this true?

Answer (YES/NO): YES